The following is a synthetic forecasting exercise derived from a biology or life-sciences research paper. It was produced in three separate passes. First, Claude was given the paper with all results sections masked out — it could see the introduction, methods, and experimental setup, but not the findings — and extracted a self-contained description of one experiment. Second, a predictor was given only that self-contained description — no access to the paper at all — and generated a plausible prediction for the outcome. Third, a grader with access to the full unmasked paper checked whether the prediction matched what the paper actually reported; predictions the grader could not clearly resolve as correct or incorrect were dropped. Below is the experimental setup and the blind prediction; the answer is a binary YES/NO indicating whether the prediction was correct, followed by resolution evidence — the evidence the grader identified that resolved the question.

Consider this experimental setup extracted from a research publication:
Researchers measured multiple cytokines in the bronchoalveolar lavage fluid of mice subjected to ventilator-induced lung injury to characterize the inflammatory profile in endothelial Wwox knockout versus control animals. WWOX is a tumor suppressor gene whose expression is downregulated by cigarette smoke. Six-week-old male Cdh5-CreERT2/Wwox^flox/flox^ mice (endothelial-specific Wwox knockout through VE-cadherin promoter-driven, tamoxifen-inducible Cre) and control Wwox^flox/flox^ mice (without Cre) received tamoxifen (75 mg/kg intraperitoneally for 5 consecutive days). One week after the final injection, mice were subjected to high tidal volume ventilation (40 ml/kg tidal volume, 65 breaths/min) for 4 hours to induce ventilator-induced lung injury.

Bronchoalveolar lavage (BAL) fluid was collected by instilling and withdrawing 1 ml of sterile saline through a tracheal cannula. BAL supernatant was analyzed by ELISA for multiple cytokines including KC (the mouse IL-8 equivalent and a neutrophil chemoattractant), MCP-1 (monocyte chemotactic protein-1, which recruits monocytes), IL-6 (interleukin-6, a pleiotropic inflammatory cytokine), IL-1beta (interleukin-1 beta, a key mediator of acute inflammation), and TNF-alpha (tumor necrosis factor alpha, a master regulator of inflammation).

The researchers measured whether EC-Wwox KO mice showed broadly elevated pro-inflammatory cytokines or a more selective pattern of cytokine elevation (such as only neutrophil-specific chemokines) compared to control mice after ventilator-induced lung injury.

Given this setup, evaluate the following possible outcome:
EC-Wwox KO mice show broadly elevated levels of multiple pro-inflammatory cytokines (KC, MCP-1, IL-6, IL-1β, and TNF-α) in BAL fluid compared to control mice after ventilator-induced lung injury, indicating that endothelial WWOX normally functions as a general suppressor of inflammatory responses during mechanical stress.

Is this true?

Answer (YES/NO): YES